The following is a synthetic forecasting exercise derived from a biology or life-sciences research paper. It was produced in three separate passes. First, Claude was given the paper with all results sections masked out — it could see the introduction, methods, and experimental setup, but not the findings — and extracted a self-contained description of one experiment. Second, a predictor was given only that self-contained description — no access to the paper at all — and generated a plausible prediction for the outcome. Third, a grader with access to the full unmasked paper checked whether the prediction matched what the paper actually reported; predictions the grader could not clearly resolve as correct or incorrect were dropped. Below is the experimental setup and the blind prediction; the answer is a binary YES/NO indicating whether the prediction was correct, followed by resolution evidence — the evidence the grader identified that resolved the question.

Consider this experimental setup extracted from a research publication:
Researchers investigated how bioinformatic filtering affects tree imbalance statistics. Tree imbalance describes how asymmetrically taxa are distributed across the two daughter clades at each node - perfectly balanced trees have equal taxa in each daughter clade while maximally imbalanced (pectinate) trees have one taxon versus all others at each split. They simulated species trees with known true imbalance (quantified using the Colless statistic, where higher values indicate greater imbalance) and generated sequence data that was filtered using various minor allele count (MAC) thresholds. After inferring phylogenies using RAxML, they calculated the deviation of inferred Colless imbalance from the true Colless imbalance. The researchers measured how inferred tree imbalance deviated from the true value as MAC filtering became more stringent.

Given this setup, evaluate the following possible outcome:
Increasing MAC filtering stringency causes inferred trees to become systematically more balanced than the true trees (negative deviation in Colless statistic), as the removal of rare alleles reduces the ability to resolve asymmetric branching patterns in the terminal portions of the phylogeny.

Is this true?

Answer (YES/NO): NO